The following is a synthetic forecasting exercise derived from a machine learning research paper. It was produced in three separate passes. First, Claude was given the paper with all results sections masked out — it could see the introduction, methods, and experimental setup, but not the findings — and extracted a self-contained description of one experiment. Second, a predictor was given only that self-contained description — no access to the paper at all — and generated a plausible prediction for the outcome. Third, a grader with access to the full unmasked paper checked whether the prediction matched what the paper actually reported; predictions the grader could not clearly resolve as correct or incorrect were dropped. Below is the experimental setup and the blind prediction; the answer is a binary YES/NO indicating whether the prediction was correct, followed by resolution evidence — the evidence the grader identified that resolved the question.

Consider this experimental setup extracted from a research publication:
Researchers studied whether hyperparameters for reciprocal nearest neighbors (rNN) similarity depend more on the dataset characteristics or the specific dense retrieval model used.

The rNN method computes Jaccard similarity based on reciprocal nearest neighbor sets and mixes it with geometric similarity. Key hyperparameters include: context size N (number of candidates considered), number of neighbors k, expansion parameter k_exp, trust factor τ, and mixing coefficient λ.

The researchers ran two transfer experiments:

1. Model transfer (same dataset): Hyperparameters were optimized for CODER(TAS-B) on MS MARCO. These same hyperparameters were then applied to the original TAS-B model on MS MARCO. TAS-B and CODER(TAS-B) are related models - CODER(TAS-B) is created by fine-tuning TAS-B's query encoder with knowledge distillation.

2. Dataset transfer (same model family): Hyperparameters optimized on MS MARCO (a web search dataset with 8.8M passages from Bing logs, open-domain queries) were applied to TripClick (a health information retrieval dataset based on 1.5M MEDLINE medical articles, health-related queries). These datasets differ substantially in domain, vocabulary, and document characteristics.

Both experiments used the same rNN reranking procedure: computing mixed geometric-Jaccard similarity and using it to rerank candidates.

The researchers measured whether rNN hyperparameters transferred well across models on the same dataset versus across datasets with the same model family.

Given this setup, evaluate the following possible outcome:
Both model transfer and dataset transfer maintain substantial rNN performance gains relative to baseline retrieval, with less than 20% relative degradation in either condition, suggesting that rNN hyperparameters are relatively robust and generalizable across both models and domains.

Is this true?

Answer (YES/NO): NO